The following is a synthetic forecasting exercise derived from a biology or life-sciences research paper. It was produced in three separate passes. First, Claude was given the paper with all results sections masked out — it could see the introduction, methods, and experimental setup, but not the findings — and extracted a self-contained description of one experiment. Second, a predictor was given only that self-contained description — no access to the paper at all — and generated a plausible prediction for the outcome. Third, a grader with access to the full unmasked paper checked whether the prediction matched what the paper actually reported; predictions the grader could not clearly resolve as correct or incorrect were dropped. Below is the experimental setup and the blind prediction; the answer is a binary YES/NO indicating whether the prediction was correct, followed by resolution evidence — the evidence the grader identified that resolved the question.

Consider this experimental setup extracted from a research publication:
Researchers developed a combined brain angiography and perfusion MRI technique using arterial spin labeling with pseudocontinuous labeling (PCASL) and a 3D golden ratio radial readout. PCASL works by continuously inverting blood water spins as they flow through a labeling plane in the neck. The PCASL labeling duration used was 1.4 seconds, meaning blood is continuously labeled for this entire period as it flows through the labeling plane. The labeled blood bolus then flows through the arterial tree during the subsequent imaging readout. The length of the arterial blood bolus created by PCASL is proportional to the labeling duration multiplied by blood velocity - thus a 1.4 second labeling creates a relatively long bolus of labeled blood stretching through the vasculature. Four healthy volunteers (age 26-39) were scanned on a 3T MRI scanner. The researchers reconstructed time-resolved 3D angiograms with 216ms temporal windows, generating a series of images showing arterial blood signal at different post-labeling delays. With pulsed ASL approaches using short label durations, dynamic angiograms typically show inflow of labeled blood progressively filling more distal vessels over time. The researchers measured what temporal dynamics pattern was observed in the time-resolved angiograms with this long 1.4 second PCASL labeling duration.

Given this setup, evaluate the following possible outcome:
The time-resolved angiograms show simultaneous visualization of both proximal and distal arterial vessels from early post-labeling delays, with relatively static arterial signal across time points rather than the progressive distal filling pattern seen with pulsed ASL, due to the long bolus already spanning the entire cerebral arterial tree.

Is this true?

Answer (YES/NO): NO